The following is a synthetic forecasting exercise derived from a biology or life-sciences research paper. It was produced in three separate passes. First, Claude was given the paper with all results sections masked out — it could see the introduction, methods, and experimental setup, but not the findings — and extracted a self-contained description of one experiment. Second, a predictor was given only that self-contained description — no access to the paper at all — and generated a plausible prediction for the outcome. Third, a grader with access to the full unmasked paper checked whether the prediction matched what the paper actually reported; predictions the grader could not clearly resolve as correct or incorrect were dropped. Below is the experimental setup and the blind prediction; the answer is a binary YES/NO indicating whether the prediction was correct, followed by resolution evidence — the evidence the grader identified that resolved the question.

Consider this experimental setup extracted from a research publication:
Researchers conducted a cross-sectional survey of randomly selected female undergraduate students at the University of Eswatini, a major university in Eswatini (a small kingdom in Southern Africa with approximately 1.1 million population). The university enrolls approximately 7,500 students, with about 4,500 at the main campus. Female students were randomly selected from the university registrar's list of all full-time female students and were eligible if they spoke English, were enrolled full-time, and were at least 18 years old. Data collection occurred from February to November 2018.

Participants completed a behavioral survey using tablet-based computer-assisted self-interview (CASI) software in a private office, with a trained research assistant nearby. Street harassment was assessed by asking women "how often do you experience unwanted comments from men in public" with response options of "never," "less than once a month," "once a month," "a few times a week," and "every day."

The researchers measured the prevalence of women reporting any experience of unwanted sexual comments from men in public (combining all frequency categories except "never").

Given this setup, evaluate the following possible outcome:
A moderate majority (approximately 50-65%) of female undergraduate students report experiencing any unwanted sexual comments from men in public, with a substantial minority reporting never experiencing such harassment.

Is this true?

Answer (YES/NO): NO